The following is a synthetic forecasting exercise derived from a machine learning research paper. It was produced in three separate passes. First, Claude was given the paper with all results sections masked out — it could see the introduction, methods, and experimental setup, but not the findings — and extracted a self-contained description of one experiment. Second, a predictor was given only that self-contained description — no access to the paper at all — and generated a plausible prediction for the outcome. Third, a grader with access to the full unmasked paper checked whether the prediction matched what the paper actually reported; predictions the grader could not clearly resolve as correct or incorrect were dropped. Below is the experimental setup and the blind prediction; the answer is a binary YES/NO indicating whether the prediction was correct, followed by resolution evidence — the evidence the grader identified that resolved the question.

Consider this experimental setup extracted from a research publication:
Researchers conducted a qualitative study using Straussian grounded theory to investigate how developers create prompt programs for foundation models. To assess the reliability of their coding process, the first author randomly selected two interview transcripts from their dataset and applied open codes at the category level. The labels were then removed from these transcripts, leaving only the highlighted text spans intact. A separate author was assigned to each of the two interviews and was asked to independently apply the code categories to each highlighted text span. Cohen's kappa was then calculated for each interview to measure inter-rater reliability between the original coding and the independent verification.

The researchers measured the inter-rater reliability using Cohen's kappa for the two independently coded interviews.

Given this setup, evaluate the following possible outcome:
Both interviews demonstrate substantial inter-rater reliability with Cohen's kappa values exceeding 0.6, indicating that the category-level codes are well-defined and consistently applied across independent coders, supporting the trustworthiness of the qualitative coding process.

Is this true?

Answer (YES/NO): YES